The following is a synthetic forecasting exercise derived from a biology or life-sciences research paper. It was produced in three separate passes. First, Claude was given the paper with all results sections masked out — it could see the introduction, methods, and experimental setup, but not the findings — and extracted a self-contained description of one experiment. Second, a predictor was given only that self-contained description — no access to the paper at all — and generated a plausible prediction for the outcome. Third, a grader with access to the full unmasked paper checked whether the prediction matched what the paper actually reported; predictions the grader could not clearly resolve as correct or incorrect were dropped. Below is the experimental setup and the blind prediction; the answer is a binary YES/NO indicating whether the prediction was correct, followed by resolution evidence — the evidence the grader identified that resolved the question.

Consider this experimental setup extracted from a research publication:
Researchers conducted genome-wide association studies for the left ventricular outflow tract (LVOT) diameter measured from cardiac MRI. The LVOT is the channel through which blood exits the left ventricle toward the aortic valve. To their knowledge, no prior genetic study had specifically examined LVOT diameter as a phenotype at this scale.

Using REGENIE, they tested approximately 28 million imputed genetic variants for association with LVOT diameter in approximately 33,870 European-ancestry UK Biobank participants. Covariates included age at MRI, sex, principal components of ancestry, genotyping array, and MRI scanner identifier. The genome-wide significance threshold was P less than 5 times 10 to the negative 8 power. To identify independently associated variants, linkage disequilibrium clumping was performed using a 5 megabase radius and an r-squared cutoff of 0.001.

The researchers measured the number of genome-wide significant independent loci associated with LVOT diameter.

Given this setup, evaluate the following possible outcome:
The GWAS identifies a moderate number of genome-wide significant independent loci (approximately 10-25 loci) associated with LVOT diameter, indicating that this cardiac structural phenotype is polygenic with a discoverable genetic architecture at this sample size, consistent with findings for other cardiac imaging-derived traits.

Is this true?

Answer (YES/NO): NO